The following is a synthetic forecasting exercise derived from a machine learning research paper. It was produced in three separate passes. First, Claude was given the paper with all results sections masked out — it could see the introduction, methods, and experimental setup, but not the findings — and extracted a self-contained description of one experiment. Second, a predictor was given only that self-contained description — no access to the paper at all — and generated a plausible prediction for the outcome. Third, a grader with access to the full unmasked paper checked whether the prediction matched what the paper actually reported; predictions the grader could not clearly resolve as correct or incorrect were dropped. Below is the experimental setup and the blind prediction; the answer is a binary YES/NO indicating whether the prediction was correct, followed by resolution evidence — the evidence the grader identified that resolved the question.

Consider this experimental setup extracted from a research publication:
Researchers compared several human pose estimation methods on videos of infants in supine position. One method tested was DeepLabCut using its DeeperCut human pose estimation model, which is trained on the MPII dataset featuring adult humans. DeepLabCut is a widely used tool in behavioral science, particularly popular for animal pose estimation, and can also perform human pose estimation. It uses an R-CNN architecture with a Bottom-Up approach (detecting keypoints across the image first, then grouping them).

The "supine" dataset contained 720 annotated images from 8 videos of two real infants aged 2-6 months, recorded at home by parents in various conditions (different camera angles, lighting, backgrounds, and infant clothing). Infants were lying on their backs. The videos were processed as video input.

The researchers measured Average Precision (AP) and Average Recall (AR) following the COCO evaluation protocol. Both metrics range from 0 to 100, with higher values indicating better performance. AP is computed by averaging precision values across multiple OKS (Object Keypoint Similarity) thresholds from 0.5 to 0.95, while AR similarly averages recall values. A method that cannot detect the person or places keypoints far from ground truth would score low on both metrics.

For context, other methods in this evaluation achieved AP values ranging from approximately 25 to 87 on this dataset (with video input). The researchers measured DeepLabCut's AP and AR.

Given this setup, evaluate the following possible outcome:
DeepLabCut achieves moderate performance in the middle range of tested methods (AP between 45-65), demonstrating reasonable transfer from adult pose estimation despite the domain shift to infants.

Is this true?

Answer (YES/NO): NO